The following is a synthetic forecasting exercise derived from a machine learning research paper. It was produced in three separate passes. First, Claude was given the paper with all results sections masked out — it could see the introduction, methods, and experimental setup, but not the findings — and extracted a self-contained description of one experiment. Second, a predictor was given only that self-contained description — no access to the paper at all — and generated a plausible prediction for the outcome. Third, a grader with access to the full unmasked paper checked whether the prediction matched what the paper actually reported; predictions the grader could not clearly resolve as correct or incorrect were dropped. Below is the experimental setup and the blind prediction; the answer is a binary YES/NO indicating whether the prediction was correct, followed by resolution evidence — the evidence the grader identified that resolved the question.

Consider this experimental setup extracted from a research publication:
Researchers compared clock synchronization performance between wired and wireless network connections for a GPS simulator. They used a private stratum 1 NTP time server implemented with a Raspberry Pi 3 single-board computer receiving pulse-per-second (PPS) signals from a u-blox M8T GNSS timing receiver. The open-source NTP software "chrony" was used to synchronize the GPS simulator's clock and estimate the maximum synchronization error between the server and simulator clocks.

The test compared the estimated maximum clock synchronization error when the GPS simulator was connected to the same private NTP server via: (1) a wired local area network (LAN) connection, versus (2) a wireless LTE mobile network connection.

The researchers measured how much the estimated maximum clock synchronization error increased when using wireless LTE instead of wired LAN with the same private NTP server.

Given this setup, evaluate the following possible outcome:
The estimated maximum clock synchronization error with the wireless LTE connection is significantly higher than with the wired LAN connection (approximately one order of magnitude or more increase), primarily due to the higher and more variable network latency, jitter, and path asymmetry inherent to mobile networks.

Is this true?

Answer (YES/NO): YES